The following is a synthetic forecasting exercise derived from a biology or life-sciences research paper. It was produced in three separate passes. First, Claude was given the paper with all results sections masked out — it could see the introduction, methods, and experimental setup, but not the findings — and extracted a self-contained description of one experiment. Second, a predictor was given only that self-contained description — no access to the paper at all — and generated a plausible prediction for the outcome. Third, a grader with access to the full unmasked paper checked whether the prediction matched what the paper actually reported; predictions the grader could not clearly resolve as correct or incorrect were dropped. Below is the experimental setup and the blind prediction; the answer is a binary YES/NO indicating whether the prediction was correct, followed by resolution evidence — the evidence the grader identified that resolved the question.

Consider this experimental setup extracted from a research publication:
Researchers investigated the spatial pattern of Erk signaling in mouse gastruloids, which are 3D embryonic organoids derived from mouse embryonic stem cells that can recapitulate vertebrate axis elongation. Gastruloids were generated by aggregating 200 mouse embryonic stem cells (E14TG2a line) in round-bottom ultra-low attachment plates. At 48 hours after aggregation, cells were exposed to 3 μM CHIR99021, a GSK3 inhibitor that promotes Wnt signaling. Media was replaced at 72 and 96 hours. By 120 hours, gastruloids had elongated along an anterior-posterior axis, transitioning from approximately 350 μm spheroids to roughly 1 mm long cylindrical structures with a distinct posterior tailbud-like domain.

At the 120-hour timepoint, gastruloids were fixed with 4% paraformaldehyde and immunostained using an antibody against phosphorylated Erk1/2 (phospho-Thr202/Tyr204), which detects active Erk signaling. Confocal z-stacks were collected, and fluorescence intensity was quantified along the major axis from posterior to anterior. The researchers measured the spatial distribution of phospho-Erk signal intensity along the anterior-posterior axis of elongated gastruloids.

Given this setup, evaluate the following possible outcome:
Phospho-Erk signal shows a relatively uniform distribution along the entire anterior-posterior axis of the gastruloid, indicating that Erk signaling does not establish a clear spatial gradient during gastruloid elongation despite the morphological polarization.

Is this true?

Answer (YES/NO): NO